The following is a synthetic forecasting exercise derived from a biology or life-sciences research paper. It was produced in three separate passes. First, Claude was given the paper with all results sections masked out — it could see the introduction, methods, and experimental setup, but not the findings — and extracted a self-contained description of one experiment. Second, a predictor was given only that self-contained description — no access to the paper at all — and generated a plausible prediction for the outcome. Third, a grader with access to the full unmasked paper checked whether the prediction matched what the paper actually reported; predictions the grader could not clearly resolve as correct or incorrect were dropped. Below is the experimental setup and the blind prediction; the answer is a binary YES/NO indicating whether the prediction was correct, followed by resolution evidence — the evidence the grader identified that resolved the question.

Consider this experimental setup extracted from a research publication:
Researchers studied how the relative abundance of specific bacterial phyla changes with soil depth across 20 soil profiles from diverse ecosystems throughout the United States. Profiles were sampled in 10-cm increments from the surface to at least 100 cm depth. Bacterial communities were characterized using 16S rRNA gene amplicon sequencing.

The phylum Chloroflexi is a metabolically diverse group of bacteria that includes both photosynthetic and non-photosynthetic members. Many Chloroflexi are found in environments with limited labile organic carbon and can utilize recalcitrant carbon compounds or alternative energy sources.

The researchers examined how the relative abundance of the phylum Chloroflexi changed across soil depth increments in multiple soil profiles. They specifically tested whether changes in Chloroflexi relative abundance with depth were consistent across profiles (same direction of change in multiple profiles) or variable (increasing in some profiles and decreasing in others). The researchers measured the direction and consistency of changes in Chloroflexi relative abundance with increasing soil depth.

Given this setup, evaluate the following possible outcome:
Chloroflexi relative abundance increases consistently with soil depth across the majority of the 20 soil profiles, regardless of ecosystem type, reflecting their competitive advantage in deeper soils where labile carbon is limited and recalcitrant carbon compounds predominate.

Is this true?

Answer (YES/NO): YES